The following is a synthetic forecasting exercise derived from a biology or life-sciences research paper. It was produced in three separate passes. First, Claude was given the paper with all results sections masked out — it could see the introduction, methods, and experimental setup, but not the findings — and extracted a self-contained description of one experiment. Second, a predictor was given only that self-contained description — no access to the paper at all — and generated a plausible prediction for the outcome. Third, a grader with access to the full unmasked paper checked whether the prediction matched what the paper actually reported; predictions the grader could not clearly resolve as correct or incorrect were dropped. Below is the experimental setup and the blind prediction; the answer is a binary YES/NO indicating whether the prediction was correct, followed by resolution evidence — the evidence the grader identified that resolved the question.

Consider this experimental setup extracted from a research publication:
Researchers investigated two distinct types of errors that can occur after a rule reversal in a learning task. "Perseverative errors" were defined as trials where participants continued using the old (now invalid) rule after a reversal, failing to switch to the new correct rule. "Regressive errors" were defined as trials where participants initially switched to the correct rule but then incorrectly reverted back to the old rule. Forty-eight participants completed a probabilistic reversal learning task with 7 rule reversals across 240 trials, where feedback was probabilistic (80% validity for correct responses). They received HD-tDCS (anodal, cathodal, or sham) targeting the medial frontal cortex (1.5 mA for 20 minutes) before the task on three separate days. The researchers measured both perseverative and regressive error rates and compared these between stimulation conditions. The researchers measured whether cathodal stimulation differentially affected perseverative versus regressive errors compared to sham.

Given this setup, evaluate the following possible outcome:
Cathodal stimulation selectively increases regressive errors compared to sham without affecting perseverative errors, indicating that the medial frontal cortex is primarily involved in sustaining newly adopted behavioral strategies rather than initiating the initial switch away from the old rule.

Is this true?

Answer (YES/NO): NO